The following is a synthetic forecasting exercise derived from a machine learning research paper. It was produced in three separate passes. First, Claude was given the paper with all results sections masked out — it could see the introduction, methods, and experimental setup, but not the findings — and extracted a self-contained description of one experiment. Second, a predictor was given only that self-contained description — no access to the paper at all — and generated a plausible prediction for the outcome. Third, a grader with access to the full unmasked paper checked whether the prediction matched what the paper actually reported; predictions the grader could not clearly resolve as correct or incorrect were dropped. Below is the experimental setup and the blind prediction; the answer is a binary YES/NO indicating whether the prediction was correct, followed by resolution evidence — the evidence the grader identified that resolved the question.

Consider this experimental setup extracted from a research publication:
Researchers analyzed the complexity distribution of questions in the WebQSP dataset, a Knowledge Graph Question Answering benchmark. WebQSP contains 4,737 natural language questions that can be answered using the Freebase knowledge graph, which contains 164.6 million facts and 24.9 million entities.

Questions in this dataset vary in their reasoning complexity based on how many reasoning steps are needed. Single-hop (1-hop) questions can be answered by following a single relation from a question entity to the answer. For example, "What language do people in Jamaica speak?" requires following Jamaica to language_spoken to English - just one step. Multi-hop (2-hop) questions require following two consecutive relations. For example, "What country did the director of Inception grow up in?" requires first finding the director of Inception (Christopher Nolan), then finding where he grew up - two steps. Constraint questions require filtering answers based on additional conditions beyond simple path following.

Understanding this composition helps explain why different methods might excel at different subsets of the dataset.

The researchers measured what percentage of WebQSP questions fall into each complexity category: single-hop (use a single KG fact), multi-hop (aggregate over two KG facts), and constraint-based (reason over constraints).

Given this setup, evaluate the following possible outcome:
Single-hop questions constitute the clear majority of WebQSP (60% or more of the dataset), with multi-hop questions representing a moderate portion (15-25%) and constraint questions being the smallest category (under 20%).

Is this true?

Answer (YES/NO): NO